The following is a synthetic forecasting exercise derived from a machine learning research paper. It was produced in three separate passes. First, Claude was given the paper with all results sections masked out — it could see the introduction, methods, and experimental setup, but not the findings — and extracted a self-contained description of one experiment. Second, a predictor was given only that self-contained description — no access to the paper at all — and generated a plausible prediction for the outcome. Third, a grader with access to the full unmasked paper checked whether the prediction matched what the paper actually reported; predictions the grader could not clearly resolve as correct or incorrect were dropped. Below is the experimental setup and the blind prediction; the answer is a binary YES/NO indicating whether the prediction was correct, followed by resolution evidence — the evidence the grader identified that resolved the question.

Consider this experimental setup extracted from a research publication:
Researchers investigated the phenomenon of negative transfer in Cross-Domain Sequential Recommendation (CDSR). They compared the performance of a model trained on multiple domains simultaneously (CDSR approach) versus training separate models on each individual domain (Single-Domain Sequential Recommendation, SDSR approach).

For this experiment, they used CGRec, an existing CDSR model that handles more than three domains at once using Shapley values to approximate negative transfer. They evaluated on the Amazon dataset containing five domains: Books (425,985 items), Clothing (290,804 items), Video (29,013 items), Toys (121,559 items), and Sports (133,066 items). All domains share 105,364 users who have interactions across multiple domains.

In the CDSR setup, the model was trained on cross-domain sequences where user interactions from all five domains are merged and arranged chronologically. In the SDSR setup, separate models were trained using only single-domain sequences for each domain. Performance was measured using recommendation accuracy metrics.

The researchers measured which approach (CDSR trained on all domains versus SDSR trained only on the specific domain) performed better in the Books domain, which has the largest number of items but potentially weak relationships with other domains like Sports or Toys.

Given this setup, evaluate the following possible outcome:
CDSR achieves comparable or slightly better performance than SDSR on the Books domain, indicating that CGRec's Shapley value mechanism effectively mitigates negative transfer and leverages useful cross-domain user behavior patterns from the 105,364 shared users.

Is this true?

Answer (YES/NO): NO